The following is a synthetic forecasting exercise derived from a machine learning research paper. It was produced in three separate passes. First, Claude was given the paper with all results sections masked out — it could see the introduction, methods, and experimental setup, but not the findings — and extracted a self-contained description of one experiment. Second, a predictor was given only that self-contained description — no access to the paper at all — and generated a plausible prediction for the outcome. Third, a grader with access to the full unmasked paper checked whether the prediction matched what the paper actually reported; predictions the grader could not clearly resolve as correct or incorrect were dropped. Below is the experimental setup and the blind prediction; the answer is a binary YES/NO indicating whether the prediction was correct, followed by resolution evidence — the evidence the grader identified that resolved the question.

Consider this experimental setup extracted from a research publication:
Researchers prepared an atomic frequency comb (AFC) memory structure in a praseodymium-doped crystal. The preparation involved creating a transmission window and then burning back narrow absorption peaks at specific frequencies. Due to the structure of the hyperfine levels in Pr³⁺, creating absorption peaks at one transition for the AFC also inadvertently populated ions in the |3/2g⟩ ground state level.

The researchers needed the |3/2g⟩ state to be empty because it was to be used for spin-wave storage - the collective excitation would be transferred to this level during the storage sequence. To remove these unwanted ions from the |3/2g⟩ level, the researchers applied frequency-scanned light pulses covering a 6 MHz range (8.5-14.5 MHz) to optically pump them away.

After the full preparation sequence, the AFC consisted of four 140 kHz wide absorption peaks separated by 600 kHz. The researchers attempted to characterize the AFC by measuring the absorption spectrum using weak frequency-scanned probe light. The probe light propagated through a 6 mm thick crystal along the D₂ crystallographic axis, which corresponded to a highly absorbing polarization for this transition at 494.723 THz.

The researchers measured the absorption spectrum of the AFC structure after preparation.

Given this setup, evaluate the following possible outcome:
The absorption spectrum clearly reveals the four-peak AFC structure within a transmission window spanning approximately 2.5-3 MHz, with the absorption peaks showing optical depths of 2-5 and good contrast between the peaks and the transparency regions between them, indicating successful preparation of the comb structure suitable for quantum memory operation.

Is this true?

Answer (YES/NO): NO